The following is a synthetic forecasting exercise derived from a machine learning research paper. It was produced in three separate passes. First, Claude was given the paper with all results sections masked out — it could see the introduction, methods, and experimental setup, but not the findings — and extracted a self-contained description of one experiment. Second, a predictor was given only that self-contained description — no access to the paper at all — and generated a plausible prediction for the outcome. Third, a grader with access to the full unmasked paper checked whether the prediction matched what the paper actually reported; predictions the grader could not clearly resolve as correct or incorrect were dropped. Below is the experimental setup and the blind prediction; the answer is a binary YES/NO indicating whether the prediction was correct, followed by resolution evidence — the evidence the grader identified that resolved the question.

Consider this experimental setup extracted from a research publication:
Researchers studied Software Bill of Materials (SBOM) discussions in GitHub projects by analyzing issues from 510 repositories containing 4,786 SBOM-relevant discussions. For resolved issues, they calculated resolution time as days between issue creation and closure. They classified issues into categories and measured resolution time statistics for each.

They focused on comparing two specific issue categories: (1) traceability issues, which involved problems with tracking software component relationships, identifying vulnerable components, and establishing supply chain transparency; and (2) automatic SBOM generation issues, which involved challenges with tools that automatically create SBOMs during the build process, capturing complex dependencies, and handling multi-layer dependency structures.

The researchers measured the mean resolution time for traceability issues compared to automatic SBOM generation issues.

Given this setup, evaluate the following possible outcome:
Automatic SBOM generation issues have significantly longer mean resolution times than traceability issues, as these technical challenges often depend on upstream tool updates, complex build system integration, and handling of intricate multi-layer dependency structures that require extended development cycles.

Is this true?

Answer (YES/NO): NO